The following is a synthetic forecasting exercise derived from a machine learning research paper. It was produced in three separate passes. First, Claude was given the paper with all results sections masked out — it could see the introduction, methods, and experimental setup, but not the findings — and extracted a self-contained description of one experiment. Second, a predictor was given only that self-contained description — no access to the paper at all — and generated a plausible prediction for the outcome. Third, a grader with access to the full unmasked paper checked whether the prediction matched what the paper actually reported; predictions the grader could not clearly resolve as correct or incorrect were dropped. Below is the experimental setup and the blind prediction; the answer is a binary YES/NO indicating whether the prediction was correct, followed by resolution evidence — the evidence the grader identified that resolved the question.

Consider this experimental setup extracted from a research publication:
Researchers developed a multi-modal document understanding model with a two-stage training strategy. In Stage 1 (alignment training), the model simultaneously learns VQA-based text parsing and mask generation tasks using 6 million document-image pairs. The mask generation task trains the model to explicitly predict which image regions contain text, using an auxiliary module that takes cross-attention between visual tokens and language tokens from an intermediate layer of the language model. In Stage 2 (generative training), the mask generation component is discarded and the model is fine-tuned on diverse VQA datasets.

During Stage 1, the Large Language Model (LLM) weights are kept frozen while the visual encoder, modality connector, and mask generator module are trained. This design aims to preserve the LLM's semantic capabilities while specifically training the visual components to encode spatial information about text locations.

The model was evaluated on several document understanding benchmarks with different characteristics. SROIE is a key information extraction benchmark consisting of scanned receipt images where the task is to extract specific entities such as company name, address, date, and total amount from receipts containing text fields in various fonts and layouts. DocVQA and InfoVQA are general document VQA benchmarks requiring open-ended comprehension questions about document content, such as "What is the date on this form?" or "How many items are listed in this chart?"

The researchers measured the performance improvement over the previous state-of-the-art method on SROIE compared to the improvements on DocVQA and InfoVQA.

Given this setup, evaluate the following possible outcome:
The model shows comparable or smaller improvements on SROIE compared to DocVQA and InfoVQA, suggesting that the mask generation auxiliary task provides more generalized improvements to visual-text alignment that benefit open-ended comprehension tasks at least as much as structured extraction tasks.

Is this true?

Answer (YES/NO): NO